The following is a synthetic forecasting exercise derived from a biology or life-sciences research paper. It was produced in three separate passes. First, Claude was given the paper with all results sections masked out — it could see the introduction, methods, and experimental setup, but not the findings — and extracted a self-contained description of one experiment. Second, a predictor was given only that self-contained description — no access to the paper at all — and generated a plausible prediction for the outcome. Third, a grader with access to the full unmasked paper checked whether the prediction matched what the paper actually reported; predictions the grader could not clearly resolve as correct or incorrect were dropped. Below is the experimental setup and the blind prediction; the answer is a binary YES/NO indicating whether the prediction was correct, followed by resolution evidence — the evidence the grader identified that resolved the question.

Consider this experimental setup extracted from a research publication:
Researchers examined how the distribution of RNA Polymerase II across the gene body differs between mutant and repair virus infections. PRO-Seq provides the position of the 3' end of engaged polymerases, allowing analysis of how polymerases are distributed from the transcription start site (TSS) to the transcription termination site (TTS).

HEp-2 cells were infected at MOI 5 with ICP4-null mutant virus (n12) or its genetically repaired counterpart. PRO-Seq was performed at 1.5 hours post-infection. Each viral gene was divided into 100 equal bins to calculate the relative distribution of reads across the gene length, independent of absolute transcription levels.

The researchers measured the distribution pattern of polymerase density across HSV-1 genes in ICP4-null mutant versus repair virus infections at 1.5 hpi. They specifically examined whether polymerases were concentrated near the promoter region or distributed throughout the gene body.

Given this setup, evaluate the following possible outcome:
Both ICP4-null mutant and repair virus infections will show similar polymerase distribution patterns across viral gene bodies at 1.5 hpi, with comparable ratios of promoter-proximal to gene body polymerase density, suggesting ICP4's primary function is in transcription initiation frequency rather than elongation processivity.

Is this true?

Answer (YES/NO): NO